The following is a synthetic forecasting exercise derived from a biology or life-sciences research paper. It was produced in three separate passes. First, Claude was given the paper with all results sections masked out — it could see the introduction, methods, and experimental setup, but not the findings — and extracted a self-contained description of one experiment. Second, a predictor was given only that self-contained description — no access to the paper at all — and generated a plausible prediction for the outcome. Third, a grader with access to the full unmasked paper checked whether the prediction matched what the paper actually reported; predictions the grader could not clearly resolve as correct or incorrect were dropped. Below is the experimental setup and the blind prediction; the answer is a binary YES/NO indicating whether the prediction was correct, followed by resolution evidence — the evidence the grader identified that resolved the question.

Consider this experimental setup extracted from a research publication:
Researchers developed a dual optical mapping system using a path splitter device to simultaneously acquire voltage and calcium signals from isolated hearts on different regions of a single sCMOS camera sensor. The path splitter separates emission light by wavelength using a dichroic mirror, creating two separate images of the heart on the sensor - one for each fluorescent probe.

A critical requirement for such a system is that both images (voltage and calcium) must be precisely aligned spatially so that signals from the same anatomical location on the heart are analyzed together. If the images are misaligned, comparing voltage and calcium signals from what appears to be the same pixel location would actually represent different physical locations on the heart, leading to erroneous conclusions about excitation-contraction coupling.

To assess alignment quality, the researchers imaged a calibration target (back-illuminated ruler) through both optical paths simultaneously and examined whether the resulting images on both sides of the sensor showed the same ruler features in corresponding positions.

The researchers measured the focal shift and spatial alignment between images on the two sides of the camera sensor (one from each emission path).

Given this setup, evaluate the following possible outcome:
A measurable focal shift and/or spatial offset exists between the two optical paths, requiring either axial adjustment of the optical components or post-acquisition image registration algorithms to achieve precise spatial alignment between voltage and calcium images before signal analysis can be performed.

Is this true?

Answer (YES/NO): NO